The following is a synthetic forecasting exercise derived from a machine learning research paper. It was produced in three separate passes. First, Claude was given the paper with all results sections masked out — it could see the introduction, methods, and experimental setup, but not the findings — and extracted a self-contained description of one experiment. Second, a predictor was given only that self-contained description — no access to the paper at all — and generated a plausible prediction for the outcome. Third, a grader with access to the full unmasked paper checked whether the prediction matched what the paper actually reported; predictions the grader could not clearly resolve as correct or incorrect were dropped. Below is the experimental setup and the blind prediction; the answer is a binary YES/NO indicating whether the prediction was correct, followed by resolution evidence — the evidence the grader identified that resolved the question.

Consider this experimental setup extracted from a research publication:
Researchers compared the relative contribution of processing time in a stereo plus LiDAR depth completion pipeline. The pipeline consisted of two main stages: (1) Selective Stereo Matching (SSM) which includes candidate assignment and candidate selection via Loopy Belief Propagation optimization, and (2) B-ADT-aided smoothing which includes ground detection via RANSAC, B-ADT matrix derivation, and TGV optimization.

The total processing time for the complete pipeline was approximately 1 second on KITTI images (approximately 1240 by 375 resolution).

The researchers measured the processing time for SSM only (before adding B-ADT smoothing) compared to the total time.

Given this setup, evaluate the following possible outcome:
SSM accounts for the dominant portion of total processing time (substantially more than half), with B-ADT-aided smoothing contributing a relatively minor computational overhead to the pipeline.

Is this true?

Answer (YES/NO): YES